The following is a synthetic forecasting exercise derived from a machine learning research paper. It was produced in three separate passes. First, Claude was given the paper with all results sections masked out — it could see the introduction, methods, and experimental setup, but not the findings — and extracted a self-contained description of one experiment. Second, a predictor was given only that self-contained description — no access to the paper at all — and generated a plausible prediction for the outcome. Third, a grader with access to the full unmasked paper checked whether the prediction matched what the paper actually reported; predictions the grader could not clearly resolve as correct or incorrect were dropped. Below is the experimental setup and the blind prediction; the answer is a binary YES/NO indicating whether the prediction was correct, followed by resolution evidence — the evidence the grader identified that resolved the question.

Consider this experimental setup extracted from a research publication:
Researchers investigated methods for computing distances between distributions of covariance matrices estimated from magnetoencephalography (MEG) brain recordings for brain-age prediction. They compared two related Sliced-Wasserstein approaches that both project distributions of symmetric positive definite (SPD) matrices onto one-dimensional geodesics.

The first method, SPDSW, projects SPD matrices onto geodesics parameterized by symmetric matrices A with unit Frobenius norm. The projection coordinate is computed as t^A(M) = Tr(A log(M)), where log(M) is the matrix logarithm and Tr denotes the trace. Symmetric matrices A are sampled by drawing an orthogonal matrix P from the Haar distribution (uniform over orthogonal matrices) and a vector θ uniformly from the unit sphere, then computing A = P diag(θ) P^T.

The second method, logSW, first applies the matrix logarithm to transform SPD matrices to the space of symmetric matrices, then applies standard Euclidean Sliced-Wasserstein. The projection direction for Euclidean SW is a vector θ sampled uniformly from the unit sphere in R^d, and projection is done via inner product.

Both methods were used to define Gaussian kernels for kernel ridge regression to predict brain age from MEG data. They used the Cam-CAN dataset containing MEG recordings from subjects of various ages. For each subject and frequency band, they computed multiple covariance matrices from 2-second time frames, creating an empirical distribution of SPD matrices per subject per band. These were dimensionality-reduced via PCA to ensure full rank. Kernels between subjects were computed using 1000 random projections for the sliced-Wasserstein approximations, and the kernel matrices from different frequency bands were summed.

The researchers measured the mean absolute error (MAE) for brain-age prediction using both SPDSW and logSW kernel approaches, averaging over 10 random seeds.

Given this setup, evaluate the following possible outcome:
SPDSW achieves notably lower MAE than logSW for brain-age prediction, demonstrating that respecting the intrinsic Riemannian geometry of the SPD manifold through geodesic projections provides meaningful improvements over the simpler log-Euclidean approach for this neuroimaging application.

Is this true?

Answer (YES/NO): NO